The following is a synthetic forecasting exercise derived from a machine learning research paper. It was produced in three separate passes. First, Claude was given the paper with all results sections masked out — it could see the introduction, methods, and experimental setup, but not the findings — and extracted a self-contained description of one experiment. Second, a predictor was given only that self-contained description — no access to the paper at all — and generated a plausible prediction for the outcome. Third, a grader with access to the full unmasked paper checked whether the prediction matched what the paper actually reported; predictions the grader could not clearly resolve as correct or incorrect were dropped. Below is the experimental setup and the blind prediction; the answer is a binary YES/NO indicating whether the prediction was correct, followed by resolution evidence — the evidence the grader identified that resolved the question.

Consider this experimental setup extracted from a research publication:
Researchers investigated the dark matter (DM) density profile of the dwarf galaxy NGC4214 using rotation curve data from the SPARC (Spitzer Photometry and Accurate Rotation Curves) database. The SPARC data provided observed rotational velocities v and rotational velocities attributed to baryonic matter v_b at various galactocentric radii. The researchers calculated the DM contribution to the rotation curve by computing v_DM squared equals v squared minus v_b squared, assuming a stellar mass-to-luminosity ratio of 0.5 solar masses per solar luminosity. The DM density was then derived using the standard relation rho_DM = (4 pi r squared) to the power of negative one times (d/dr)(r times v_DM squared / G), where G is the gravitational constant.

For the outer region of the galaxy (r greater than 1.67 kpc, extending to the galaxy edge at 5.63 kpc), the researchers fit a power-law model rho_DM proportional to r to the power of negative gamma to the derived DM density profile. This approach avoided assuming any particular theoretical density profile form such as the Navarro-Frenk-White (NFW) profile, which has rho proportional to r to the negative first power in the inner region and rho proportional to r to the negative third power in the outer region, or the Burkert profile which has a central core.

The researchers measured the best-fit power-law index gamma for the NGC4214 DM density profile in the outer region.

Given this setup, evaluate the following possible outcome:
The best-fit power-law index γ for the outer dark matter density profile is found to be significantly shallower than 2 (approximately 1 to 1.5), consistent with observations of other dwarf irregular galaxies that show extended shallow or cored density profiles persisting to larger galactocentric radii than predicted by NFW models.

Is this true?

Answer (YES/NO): NO